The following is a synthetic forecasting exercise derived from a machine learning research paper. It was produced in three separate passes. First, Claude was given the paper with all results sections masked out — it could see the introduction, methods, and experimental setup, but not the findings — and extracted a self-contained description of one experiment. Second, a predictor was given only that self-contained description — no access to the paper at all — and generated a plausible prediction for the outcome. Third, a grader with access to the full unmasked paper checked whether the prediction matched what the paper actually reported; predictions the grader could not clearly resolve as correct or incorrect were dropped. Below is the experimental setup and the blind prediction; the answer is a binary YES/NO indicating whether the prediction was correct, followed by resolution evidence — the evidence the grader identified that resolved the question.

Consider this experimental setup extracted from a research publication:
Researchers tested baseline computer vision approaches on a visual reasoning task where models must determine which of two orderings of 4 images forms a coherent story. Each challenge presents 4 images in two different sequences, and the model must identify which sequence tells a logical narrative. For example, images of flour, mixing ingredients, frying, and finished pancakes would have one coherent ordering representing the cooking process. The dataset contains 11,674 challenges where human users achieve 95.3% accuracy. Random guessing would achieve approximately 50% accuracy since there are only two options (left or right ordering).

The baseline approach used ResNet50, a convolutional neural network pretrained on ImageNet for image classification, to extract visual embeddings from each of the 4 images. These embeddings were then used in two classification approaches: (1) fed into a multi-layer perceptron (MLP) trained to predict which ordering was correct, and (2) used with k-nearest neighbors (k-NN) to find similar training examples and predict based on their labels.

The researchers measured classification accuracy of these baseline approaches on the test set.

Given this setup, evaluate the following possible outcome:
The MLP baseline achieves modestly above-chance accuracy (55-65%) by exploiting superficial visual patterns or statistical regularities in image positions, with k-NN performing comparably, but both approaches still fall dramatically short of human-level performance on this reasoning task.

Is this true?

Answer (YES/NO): YES